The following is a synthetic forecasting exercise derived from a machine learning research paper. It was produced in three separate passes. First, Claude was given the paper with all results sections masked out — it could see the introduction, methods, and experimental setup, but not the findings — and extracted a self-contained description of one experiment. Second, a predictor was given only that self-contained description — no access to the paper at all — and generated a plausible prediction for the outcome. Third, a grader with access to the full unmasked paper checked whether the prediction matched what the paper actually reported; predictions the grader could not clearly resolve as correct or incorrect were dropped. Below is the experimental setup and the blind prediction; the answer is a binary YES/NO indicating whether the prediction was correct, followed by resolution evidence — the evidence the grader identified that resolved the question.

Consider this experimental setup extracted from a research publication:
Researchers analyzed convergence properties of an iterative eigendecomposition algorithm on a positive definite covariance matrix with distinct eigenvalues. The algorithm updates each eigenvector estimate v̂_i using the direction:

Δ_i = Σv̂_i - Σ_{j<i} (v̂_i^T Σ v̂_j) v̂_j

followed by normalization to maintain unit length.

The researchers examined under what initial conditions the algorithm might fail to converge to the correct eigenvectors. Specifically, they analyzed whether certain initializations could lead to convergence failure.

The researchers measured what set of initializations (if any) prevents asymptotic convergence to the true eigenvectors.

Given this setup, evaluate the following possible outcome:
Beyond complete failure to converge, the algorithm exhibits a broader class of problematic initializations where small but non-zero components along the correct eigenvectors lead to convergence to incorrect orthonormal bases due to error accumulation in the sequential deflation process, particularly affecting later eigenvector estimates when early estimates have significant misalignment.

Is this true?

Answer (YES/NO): NO